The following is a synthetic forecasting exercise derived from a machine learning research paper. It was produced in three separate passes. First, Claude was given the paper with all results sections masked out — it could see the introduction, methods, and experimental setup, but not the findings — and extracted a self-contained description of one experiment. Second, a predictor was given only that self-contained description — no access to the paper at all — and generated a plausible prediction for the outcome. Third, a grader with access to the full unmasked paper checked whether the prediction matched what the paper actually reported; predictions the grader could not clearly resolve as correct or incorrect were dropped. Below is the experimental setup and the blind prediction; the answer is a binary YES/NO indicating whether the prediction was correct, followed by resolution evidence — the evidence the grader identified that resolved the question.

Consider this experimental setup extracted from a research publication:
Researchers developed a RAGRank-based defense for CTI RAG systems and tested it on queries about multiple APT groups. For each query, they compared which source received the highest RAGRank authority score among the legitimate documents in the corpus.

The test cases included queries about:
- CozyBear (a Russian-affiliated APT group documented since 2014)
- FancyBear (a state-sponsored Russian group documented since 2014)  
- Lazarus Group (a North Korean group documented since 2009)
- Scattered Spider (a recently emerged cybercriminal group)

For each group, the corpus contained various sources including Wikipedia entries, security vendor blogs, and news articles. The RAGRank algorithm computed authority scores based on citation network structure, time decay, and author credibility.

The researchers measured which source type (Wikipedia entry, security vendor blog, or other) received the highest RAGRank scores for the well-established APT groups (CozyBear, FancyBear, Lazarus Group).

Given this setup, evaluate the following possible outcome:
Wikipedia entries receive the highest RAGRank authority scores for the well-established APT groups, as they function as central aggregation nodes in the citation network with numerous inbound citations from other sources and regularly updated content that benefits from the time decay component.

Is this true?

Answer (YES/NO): YES